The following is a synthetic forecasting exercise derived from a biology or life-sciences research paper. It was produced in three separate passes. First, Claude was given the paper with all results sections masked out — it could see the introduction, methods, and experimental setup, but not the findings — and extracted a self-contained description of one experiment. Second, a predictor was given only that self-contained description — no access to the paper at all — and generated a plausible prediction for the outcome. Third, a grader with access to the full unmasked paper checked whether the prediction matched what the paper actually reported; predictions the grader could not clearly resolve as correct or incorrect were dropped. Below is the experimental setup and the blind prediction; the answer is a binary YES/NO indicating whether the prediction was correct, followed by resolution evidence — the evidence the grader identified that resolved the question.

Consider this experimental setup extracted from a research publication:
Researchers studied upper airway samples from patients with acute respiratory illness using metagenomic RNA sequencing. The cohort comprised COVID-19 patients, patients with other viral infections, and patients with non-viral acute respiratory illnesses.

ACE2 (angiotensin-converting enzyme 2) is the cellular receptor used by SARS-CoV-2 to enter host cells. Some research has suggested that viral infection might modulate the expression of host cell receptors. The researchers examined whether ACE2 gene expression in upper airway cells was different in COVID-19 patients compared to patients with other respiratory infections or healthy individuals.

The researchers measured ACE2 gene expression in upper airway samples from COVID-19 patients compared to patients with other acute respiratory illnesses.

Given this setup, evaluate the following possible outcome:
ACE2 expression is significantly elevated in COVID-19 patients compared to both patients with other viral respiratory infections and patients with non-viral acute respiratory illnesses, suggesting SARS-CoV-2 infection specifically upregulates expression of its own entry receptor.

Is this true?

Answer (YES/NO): NO